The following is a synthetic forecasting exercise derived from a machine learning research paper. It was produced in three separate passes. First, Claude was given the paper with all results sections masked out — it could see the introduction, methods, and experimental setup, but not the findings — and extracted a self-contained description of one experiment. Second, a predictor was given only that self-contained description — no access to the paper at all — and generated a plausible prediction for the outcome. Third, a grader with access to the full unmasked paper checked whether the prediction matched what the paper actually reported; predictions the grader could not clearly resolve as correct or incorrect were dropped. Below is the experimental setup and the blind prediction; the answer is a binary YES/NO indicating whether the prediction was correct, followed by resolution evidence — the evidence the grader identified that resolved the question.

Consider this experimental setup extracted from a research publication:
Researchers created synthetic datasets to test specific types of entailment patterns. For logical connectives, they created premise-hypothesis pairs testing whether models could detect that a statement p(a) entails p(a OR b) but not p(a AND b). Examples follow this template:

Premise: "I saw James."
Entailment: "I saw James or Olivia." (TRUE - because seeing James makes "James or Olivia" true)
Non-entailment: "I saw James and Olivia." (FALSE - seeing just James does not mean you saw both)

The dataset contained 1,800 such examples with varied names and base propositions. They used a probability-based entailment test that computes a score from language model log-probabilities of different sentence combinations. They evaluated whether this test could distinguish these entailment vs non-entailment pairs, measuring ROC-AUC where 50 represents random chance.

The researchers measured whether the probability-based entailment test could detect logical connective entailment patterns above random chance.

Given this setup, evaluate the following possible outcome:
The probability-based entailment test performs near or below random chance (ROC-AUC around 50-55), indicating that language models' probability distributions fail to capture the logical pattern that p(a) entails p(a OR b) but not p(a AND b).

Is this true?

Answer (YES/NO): NO